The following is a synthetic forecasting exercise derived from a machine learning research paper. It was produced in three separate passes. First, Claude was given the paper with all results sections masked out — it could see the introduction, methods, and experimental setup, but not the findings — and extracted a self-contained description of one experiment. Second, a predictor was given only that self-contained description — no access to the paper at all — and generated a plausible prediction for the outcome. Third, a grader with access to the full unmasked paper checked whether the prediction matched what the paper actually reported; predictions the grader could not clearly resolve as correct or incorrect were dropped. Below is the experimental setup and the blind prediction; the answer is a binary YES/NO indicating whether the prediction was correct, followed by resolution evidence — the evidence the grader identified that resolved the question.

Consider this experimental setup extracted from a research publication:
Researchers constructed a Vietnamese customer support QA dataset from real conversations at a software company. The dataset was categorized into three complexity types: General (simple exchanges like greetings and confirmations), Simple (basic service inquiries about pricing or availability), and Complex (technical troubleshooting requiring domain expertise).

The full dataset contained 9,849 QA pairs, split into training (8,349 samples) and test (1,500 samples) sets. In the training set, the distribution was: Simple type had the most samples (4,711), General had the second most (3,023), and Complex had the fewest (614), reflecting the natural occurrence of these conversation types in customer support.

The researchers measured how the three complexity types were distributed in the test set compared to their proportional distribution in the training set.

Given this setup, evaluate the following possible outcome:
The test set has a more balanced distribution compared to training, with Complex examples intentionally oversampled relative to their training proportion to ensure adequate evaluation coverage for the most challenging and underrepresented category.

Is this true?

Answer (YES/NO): YES